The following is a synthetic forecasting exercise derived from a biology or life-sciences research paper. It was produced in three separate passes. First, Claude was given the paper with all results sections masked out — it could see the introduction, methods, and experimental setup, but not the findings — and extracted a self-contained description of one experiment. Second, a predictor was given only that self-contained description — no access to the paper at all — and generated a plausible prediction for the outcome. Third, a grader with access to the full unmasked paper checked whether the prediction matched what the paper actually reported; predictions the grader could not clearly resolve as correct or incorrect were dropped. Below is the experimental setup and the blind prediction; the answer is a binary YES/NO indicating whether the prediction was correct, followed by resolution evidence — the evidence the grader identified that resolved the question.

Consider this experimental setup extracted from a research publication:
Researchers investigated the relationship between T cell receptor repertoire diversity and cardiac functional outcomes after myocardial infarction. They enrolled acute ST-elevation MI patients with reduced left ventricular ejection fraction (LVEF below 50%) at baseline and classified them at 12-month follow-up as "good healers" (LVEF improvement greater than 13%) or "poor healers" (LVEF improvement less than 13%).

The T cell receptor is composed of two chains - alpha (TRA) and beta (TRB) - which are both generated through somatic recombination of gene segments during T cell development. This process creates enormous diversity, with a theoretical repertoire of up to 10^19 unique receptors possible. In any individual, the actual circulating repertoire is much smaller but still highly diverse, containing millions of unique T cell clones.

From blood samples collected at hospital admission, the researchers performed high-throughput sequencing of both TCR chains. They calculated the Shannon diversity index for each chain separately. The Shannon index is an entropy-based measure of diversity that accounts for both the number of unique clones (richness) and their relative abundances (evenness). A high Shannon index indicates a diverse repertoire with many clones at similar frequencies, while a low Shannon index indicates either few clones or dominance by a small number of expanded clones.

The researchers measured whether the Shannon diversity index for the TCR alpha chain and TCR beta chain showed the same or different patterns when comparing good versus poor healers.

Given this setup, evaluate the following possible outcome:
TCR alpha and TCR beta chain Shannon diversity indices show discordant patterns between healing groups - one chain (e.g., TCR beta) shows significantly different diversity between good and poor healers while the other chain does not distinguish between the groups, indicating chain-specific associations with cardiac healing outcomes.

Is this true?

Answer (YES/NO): NO